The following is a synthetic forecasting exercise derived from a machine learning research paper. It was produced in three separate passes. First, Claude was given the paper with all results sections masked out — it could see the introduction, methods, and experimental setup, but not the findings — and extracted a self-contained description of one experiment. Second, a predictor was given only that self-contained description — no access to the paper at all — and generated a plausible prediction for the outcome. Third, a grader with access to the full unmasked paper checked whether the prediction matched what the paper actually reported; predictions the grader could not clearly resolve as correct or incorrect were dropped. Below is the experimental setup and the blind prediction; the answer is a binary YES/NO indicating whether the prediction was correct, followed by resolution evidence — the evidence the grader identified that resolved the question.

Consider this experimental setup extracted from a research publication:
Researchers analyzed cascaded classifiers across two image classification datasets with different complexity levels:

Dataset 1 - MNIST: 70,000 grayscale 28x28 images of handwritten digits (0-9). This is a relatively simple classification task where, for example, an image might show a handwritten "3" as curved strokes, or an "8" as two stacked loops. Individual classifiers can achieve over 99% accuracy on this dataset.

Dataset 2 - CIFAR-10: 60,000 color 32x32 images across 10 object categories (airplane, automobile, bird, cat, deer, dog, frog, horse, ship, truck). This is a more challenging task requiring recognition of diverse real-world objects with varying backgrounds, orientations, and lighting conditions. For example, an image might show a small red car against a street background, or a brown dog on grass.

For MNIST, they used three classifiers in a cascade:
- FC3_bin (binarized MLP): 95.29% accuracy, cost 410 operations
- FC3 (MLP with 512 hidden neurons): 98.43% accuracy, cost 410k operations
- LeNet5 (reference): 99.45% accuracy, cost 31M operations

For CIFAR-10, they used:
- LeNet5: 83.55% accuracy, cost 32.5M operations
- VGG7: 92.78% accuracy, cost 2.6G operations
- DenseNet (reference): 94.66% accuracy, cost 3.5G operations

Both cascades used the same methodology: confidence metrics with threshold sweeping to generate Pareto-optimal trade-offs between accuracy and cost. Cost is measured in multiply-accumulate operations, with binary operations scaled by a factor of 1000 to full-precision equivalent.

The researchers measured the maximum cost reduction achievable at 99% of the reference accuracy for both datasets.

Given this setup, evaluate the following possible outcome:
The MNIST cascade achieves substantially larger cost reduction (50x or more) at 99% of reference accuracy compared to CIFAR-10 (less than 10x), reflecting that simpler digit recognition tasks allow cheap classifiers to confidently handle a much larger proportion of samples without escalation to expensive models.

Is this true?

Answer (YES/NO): YES